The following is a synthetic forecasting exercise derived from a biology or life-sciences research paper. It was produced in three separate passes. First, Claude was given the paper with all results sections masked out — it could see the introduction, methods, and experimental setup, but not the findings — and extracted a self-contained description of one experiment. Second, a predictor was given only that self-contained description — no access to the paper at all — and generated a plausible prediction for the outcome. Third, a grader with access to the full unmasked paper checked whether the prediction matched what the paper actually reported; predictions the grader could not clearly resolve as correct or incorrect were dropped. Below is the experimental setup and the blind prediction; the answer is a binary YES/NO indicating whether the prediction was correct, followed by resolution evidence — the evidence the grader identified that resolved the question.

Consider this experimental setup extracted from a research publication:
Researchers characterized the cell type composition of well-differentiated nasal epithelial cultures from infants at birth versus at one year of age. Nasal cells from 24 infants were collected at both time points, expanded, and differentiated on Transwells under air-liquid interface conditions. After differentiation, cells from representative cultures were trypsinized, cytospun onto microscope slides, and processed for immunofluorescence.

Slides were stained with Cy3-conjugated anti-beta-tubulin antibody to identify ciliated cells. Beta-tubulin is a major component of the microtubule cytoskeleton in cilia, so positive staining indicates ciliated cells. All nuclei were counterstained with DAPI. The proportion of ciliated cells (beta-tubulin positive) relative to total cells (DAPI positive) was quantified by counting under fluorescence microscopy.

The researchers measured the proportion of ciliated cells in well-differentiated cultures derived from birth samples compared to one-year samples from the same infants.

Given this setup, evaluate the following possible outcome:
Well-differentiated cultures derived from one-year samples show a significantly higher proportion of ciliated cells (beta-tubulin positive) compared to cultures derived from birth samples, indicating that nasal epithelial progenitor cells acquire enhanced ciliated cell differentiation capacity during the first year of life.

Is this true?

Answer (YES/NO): NO